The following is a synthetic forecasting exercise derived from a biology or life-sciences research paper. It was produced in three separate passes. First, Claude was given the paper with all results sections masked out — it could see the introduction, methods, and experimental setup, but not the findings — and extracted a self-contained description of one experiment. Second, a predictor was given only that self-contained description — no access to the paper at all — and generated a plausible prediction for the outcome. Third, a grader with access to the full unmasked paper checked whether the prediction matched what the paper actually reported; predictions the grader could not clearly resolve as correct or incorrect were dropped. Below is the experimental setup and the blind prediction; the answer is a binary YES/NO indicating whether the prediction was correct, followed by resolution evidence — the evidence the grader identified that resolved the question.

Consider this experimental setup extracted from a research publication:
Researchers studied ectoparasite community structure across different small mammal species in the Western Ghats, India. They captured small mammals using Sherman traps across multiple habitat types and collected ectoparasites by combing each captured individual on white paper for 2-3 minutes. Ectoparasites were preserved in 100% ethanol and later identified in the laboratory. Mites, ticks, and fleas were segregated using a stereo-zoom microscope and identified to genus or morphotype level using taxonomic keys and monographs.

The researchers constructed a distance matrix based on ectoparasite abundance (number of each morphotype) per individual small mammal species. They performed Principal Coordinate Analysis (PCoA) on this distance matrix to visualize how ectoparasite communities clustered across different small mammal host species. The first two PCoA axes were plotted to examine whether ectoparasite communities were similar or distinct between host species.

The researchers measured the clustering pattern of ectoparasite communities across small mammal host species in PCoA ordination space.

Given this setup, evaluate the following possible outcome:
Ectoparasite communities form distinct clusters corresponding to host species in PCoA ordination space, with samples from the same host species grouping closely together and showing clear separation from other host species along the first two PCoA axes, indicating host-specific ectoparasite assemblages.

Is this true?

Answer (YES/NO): NO